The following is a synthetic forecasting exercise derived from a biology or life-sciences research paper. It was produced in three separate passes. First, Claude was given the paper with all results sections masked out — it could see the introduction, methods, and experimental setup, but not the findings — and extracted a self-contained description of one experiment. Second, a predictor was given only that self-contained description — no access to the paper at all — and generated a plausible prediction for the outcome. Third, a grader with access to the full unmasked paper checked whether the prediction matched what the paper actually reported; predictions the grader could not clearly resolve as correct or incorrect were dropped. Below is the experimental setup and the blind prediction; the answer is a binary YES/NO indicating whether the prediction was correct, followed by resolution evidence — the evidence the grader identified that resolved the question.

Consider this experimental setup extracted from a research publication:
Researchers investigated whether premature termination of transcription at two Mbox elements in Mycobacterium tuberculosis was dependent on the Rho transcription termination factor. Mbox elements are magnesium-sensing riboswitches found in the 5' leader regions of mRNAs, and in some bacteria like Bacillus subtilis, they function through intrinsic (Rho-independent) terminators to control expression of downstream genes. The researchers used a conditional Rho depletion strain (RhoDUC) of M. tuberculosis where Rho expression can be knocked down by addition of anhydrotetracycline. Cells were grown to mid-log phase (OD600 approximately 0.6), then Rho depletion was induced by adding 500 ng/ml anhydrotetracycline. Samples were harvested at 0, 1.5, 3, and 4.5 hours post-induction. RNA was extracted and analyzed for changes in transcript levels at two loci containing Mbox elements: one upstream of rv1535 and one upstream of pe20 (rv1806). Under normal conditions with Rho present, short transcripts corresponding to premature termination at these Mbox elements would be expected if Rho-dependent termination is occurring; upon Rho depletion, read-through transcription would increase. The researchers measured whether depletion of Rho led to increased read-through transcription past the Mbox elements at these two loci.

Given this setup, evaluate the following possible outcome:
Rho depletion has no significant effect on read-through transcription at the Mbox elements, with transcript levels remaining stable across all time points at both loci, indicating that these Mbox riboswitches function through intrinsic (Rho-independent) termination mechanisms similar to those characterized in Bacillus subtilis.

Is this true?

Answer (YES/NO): NO